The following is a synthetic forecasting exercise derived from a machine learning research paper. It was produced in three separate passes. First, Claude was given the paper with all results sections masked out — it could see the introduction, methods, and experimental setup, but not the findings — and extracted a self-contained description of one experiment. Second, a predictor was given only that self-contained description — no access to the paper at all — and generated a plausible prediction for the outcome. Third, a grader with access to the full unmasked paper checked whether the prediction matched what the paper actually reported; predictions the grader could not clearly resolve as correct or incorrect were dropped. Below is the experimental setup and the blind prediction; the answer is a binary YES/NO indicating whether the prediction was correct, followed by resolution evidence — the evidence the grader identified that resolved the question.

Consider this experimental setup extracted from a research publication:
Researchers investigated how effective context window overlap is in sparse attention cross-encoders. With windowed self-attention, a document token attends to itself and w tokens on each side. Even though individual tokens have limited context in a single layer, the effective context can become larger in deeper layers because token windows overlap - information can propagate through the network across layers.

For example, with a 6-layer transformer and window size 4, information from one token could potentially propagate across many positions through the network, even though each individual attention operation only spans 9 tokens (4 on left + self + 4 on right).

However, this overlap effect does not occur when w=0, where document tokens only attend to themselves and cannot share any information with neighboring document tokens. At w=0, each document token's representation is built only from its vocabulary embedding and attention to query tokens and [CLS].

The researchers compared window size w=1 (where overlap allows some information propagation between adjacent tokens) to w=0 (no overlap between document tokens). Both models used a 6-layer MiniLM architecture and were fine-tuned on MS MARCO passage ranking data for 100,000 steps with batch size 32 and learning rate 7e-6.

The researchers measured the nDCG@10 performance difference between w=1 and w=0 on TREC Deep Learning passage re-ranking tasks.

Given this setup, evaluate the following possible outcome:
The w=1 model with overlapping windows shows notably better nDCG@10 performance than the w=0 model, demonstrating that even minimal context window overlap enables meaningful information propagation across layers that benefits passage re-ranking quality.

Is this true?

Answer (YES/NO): YES